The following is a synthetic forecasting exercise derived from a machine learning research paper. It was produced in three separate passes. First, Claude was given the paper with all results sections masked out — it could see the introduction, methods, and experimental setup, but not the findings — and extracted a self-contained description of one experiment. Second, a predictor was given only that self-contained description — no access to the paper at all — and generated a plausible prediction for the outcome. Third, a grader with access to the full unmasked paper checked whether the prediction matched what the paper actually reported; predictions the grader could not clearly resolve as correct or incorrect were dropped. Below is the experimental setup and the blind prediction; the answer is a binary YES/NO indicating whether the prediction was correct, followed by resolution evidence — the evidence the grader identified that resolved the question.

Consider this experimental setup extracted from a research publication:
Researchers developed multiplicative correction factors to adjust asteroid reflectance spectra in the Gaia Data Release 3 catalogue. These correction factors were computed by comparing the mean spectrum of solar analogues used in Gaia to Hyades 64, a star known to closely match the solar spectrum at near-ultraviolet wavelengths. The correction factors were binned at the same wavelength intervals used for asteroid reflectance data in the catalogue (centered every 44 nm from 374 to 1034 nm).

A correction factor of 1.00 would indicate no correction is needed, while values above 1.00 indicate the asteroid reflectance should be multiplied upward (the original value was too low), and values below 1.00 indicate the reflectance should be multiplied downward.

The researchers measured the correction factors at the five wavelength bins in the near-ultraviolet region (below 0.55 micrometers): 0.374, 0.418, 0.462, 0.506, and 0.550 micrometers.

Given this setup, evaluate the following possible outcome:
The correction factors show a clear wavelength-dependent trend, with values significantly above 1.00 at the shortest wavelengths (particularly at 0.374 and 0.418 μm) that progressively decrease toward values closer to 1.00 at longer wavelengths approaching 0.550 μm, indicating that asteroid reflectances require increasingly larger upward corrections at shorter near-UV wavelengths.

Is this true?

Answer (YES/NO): YES